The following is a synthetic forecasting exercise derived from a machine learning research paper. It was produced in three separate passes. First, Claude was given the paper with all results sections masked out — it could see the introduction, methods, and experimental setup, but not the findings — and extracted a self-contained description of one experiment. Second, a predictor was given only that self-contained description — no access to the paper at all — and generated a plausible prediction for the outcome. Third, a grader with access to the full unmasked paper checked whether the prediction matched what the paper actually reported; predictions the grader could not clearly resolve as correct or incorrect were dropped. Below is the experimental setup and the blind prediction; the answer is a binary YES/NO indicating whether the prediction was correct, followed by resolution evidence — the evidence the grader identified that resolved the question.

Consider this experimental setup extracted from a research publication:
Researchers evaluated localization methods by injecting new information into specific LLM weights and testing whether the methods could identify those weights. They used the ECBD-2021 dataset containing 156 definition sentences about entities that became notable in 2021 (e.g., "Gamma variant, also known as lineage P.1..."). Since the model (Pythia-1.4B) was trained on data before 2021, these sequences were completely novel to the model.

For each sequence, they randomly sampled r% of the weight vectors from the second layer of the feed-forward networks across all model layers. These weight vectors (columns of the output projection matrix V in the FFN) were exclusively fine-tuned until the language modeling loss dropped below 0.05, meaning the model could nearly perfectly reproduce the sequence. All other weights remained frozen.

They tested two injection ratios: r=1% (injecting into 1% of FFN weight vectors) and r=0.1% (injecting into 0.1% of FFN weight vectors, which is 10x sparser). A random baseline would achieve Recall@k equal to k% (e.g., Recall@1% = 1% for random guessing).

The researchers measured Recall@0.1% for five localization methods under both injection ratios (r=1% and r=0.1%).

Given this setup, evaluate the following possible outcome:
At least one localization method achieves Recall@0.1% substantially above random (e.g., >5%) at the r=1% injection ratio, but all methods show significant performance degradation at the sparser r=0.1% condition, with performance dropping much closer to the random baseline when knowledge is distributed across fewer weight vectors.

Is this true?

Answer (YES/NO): NO